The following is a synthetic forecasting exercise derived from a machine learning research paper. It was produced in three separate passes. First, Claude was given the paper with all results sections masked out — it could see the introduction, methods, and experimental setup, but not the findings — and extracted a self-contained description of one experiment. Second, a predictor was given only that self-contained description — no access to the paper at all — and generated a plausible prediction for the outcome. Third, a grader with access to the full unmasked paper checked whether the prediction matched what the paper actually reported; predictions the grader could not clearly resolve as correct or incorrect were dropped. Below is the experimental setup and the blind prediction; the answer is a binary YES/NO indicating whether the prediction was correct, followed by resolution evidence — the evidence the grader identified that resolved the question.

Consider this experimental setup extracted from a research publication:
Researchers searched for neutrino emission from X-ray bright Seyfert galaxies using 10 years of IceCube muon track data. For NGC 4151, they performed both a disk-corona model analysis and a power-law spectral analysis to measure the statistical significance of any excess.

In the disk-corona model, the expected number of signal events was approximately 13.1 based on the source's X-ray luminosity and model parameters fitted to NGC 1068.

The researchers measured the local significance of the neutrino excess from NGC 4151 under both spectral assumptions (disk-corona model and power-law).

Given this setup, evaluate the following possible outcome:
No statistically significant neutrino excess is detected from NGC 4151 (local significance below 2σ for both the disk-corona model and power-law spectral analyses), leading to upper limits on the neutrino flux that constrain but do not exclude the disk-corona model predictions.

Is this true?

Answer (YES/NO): NO